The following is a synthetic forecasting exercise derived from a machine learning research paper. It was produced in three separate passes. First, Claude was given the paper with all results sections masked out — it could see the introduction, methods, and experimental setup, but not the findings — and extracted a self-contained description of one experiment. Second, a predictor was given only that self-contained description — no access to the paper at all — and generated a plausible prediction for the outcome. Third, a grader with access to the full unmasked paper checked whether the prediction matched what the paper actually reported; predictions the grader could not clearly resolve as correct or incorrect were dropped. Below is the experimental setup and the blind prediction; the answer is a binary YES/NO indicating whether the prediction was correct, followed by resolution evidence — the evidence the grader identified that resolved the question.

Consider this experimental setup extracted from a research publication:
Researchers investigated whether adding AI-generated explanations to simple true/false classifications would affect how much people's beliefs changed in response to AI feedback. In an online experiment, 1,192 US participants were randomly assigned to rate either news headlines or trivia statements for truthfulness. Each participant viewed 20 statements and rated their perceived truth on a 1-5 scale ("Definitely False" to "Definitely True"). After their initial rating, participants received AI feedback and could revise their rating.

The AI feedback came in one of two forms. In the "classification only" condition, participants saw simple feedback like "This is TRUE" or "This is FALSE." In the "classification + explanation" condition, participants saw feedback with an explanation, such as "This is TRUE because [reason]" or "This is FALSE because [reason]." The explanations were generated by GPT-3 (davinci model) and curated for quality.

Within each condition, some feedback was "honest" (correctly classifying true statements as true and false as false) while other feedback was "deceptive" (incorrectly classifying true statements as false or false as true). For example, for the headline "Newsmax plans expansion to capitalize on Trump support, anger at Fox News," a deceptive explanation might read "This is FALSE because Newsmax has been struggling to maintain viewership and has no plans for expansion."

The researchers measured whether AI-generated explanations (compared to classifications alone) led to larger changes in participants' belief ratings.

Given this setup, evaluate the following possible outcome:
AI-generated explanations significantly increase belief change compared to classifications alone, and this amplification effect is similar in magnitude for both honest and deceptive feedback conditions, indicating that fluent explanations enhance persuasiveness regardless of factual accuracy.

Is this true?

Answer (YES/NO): NO